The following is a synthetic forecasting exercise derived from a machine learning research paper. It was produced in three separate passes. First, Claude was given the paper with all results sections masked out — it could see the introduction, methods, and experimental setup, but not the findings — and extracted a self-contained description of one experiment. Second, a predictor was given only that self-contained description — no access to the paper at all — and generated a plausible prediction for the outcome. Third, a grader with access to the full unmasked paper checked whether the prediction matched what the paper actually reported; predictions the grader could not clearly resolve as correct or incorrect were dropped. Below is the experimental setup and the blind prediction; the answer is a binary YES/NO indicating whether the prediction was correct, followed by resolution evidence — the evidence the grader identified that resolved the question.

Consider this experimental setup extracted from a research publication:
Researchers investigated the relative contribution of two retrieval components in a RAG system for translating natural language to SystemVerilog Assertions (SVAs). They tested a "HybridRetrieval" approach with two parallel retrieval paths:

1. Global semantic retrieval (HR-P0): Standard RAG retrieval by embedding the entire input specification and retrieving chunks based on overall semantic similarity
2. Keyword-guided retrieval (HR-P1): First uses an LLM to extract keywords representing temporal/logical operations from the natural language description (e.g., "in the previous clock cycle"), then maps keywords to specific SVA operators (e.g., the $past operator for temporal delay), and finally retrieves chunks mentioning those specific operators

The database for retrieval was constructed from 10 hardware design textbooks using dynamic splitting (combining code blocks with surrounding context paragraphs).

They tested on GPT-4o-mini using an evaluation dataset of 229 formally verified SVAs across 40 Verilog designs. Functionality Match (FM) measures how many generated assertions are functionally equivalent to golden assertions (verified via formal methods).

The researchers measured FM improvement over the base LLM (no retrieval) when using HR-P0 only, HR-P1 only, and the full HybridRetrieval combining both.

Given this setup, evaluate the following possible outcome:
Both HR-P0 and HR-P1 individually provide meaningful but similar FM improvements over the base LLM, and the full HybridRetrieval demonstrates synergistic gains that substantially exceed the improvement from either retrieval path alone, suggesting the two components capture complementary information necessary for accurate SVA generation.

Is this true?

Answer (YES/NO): NO